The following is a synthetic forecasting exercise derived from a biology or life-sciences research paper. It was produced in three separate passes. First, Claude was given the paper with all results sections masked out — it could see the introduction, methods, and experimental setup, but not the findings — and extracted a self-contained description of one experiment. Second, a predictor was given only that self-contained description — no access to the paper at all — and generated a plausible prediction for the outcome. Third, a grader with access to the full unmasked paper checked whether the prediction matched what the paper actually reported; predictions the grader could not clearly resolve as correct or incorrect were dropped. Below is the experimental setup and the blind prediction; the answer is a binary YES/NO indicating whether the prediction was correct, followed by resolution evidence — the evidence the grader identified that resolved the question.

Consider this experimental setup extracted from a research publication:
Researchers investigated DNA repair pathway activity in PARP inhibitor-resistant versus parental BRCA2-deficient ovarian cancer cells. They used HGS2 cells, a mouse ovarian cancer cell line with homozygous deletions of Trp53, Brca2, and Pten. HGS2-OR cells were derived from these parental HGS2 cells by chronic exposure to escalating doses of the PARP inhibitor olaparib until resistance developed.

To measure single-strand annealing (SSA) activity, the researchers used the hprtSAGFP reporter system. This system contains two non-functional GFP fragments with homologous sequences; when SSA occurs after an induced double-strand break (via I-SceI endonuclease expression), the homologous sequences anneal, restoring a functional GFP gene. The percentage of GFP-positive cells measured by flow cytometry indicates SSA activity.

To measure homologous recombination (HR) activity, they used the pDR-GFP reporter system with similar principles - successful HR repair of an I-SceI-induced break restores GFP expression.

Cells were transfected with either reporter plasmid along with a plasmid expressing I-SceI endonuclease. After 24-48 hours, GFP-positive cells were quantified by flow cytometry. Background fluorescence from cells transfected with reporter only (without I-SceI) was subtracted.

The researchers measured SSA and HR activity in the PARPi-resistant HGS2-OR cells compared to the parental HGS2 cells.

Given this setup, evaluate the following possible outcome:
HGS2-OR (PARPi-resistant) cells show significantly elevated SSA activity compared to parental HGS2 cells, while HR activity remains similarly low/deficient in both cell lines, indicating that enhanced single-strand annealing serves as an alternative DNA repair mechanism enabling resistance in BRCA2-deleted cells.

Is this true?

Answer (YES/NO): NO